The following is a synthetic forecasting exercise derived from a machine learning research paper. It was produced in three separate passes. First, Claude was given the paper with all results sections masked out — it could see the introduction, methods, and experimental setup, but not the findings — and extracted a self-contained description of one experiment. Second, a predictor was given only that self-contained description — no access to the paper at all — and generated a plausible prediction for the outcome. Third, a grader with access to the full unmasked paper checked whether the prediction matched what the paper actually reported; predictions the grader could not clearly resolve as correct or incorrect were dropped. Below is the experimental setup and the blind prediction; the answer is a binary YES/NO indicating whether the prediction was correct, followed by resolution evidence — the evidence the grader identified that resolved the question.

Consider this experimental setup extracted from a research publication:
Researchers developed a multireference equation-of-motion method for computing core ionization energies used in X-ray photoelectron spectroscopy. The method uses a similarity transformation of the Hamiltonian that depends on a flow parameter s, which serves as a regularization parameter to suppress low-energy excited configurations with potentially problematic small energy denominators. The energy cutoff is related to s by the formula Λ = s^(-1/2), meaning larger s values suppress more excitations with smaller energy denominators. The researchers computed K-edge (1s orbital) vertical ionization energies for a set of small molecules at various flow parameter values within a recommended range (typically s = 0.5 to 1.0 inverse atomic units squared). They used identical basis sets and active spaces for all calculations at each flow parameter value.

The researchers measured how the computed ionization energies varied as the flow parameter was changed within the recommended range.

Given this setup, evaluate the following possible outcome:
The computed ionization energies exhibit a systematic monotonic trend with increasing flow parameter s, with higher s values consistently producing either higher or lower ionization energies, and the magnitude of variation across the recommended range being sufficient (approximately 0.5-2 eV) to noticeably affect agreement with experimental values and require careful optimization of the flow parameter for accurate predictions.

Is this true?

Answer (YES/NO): NO